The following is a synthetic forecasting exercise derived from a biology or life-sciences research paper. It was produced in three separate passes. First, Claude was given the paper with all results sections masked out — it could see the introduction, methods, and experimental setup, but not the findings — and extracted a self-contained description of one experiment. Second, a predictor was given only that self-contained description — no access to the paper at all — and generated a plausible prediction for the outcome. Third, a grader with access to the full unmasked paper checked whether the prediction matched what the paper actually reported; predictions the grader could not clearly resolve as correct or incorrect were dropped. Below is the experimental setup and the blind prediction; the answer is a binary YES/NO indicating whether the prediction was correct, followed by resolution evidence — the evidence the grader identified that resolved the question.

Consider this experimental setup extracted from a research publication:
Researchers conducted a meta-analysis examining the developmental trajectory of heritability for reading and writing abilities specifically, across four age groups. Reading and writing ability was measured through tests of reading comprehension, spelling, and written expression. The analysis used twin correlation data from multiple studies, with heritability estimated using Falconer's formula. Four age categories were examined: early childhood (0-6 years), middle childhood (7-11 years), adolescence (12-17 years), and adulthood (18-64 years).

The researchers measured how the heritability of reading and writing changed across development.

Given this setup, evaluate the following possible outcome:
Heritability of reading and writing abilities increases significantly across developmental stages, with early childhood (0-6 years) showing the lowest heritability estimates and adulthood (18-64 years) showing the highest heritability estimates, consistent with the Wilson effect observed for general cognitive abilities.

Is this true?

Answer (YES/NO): NO